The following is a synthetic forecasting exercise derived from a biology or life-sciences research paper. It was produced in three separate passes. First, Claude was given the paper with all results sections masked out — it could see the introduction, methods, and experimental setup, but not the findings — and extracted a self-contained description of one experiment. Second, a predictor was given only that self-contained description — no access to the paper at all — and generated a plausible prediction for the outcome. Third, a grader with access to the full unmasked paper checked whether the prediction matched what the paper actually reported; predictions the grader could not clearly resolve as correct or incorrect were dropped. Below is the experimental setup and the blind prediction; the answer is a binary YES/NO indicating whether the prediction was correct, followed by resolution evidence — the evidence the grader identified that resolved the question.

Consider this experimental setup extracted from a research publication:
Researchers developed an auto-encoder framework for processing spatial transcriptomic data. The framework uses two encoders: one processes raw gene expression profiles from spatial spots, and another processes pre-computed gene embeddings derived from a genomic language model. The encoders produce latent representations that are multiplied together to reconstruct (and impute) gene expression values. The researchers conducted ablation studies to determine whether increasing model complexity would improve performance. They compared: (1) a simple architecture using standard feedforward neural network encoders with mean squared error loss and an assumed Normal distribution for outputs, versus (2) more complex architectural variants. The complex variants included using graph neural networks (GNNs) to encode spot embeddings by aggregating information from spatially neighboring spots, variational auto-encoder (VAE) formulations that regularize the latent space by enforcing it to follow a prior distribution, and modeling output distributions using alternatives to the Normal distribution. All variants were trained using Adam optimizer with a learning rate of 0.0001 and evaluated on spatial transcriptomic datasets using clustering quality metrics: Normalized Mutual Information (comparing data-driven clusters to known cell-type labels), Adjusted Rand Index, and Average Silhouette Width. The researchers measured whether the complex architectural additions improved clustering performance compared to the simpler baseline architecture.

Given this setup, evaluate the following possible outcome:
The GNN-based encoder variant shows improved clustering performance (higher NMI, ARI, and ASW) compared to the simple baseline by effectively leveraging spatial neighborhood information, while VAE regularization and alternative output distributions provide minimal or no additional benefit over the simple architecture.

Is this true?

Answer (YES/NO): NO